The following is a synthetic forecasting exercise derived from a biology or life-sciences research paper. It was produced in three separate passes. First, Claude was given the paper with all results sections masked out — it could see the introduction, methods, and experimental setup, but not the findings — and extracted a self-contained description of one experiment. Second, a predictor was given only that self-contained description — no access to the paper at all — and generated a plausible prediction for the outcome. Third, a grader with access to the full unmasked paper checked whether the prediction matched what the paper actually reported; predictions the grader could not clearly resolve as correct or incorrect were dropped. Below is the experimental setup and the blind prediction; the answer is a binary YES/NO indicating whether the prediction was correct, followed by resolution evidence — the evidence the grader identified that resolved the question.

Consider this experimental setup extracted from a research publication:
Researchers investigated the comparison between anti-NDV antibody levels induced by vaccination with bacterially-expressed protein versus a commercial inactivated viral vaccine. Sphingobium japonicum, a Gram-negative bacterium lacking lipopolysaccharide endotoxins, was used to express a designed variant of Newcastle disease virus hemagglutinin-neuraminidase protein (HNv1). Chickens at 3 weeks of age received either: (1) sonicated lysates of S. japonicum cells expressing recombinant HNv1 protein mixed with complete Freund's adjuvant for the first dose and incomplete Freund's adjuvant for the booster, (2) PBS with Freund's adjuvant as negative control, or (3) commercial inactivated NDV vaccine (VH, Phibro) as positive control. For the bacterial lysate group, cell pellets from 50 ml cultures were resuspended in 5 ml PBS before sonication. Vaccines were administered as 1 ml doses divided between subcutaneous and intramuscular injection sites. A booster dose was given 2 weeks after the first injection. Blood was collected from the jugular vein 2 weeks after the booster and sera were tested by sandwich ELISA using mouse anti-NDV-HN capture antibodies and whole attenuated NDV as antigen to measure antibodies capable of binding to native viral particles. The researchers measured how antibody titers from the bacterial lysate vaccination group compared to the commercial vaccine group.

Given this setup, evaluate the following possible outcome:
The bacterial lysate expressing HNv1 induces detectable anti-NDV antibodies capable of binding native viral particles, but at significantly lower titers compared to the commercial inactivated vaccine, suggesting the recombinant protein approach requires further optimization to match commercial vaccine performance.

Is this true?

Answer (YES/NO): YES